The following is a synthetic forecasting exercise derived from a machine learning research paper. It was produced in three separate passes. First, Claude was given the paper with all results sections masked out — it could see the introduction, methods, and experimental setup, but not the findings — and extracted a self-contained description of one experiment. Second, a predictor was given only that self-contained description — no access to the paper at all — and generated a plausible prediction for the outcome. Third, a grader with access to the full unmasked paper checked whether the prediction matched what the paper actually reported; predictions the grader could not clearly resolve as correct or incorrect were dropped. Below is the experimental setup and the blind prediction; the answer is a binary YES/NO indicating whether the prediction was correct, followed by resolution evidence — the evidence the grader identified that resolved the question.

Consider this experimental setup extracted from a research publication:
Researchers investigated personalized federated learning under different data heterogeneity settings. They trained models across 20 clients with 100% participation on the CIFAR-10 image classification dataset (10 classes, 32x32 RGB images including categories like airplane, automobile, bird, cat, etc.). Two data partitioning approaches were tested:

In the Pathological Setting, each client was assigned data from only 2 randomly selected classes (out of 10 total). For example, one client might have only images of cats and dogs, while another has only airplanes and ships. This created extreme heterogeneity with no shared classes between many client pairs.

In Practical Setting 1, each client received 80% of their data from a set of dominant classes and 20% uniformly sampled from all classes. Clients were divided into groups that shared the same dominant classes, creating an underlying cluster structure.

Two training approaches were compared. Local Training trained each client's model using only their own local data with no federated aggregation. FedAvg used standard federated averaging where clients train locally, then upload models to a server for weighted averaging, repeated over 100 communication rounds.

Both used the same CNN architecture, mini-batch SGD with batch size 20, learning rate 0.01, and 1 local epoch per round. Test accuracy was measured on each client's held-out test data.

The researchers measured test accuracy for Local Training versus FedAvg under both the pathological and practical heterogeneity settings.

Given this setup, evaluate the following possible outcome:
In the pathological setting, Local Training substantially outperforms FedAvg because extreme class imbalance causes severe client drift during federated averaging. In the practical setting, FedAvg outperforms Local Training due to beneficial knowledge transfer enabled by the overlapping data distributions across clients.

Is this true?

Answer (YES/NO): NO